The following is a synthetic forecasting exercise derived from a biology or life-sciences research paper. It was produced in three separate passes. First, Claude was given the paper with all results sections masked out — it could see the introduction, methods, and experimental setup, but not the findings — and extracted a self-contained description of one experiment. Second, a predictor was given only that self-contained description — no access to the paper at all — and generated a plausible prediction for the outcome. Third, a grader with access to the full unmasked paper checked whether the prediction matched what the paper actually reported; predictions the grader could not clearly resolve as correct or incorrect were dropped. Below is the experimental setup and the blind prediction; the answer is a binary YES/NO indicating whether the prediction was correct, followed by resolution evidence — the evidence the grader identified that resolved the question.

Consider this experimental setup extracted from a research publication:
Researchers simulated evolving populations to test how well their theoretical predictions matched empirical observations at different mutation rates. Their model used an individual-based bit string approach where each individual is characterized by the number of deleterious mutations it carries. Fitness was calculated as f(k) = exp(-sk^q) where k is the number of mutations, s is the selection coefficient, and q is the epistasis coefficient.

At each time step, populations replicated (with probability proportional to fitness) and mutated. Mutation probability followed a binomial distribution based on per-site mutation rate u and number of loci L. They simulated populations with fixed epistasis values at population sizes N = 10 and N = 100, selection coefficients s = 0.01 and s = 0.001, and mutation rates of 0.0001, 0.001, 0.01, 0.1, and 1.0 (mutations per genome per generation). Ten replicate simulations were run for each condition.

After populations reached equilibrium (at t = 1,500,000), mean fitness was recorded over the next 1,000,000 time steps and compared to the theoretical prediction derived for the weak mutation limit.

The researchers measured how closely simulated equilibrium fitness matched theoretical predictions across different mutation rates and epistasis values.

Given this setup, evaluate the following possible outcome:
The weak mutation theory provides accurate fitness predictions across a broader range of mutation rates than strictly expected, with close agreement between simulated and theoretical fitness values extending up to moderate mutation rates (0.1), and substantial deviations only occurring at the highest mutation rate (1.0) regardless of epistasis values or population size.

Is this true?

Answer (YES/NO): NO